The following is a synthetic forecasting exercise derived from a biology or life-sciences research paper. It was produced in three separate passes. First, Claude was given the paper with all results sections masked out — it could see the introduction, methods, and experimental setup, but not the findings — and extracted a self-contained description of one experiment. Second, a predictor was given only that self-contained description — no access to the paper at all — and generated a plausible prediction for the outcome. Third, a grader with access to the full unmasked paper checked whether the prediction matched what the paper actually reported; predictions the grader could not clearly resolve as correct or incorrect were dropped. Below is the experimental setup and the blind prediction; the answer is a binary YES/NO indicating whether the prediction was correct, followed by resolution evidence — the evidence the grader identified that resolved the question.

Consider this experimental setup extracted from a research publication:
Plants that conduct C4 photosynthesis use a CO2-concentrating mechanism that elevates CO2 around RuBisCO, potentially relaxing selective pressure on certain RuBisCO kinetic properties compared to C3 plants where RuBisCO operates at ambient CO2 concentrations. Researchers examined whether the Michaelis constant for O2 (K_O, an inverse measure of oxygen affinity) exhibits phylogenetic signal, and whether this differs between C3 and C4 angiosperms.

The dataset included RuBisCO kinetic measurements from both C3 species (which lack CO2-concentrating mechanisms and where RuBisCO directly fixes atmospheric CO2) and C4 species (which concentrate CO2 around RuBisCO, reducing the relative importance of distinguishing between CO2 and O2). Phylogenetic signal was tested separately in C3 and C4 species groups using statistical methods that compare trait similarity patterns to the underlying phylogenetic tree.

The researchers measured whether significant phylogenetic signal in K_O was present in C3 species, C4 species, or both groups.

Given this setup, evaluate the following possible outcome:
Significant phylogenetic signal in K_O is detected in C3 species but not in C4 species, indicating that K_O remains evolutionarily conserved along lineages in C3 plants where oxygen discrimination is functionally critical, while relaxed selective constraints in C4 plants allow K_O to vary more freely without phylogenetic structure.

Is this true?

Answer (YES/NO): YES